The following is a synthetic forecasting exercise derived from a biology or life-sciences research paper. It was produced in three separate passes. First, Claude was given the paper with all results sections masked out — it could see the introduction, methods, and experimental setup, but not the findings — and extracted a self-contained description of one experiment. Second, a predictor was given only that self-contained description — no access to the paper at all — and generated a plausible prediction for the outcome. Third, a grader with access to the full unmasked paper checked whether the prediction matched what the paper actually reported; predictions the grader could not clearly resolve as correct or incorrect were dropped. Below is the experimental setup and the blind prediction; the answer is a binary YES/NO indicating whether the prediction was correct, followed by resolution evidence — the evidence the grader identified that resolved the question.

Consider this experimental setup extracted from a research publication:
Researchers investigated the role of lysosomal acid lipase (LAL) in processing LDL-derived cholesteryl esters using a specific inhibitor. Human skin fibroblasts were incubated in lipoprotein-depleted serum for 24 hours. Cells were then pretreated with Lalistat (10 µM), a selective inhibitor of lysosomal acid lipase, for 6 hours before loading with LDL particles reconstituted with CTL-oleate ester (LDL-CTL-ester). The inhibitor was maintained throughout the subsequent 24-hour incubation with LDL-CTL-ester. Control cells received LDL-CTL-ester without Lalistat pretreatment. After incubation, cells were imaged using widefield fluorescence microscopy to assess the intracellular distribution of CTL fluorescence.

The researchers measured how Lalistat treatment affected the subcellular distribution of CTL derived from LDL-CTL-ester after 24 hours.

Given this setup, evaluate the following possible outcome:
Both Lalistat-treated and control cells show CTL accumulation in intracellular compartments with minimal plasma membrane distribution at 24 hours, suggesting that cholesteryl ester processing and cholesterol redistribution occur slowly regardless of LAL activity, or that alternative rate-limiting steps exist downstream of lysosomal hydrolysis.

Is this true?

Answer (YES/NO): NO